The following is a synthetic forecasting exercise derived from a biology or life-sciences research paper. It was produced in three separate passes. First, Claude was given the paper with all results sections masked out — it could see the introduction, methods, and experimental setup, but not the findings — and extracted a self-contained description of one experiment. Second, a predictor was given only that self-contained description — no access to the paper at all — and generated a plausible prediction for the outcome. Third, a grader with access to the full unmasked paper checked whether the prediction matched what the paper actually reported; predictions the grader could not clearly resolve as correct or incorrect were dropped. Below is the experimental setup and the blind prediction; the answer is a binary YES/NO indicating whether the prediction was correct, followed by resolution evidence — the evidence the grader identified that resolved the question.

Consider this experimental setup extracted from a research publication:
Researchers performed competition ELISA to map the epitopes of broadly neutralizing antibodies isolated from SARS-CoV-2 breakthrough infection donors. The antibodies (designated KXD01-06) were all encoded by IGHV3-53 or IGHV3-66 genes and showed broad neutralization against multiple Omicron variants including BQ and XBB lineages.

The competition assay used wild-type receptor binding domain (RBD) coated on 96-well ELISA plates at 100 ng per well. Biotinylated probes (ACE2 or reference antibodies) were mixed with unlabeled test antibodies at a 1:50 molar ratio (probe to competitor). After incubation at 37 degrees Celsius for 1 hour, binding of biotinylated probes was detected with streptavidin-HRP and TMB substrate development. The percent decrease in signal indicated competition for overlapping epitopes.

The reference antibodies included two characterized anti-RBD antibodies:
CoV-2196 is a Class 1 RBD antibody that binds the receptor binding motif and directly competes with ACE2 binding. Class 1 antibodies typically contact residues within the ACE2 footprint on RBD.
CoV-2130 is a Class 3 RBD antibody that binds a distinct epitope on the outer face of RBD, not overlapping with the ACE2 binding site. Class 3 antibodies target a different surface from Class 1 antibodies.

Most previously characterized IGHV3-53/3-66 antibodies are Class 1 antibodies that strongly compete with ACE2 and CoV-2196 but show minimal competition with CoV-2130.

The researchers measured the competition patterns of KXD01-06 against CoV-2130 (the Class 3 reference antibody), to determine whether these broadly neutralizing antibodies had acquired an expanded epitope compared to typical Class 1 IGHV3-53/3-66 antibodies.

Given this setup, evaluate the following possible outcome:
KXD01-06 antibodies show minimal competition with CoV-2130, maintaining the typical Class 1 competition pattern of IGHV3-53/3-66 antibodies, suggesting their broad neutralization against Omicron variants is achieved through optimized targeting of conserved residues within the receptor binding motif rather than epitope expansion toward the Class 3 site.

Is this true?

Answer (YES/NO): YES